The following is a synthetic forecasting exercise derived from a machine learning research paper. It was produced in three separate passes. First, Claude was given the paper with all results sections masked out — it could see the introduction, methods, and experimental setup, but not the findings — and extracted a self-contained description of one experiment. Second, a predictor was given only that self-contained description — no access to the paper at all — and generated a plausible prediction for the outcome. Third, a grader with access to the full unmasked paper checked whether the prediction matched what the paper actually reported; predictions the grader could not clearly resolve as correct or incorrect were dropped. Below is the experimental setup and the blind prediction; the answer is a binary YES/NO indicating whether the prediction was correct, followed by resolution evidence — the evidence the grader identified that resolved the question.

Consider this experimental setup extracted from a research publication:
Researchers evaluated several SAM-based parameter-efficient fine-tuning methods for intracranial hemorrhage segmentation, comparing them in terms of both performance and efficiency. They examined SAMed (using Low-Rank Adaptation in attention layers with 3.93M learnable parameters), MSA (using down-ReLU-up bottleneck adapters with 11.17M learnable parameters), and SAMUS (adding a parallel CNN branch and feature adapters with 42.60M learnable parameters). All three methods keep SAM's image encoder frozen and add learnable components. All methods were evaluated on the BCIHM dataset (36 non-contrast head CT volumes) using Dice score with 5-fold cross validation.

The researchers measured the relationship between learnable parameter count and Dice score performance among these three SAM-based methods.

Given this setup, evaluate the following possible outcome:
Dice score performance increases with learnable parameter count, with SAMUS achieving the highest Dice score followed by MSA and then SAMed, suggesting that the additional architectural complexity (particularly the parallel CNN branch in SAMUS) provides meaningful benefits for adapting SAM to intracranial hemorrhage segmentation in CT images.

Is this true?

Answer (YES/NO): NO